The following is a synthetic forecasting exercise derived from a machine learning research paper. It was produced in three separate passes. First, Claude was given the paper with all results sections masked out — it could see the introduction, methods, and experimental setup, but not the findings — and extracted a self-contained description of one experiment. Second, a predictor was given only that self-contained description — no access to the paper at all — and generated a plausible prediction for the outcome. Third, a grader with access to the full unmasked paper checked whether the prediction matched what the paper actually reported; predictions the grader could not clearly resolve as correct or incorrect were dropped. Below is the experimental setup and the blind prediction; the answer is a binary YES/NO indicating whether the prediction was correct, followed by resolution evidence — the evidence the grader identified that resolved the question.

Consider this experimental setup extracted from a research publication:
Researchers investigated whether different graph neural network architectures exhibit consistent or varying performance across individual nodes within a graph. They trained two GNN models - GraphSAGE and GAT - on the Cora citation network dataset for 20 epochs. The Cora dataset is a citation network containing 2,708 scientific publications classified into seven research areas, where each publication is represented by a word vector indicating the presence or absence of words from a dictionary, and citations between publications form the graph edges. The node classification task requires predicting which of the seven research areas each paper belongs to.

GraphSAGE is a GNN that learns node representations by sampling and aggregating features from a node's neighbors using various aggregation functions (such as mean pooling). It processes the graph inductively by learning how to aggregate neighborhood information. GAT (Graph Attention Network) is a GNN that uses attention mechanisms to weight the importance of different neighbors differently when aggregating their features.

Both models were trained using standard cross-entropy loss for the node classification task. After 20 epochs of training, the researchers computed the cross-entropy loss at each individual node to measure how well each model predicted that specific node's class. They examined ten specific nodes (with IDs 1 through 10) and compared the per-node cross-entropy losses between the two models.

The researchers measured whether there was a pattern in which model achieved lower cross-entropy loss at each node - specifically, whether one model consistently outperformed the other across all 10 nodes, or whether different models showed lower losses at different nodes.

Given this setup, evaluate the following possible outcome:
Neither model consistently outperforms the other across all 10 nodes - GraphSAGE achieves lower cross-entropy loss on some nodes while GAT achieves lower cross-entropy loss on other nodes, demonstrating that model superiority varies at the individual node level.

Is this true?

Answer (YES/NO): YES